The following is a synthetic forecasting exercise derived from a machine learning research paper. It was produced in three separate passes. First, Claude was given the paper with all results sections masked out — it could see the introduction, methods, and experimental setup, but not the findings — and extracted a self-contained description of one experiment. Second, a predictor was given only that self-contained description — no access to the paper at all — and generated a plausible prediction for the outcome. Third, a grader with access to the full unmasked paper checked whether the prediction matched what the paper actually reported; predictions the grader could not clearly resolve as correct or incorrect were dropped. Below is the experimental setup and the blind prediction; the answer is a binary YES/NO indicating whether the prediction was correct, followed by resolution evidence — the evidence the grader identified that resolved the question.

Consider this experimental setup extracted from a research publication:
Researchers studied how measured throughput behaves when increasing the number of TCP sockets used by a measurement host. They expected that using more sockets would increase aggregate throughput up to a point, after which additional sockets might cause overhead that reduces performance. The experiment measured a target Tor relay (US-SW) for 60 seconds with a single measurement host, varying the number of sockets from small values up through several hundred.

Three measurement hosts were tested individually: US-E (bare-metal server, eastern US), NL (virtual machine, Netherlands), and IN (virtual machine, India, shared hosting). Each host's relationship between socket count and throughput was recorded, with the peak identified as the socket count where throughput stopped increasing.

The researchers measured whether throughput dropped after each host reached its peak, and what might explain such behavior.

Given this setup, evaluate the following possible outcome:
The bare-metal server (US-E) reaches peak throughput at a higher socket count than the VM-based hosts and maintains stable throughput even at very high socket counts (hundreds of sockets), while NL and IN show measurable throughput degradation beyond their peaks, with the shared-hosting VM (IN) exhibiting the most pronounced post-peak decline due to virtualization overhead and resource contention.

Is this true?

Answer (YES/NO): NO